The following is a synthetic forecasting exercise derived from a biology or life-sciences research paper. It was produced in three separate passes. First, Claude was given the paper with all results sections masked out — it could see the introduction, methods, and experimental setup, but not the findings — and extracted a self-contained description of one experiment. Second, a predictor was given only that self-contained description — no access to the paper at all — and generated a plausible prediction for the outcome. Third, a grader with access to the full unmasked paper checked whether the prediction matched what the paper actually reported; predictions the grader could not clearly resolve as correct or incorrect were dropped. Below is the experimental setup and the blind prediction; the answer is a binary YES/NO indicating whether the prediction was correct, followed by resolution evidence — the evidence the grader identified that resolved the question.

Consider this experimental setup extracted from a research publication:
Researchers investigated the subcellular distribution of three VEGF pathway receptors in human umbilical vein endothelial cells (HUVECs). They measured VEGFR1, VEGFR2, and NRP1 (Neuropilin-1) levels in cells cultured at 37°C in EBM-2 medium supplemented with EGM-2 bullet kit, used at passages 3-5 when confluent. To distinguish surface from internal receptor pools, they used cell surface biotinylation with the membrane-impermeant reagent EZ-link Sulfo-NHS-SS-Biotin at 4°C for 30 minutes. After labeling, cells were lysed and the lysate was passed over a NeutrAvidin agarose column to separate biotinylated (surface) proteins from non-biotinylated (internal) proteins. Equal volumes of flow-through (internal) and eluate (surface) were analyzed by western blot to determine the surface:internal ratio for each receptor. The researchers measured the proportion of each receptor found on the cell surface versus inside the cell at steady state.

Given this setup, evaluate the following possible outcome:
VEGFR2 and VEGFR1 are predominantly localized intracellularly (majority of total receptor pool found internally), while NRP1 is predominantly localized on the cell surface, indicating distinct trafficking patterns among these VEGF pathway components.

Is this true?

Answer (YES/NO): NO